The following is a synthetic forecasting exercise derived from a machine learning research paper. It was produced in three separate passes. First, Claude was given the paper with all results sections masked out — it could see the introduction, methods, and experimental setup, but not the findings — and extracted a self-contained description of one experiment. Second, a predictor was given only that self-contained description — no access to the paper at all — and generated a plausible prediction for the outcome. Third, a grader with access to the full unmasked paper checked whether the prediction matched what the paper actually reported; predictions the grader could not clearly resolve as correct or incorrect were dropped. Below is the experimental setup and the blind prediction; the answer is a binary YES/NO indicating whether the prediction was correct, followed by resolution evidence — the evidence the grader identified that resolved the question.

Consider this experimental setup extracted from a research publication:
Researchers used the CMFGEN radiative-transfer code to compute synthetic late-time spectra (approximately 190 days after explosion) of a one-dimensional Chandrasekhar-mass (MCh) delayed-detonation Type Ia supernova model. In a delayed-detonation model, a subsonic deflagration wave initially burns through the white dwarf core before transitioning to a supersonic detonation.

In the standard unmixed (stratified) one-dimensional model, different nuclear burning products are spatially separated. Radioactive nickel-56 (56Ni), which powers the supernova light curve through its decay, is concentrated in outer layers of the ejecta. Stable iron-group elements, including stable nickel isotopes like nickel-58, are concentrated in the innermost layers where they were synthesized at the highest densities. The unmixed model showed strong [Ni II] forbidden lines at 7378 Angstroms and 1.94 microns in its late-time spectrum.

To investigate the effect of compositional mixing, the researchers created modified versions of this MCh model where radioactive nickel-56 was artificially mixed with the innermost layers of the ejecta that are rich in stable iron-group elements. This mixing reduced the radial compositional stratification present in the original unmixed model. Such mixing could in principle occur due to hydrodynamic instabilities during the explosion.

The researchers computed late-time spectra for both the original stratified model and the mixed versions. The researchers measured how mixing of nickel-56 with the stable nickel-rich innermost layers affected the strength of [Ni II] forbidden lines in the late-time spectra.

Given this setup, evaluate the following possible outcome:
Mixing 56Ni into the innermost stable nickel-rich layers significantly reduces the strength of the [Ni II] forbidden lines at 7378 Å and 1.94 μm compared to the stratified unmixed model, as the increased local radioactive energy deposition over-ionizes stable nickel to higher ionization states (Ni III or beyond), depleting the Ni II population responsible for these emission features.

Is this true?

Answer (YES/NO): YES